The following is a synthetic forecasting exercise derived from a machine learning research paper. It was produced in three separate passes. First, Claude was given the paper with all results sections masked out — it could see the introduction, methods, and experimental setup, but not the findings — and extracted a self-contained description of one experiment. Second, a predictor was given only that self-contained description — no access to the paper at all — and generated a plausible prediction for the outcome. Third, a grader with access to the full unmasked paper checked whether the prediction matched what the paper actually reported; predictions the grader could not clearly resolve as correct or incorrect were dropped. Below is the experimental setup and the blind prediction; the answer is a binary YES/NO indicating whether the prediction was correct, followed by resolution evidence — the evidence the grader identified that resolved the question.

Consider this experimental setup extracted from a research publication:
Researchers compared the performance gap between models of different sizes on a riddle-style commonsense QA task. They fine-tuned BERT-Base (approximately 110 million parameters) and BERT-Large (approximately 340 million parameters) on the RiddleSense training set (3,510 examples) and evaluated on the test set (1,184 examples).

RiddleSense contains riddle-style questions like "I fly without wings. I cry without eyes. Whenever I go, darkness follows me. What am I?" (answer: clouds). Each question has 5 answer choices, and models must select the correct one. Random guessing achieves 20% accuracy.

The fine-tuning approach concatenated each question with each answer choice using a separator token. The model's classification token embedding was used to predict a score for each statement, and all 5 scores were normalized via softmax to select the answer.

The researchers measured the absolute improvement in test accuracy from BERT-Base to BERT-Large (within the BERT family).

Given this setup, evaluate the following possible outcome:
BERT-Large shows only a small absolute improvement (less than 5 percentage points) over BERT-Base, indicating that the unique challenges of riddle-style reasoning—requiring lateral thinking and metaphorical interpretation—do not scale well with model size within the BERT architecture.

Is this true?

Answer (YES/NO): YES